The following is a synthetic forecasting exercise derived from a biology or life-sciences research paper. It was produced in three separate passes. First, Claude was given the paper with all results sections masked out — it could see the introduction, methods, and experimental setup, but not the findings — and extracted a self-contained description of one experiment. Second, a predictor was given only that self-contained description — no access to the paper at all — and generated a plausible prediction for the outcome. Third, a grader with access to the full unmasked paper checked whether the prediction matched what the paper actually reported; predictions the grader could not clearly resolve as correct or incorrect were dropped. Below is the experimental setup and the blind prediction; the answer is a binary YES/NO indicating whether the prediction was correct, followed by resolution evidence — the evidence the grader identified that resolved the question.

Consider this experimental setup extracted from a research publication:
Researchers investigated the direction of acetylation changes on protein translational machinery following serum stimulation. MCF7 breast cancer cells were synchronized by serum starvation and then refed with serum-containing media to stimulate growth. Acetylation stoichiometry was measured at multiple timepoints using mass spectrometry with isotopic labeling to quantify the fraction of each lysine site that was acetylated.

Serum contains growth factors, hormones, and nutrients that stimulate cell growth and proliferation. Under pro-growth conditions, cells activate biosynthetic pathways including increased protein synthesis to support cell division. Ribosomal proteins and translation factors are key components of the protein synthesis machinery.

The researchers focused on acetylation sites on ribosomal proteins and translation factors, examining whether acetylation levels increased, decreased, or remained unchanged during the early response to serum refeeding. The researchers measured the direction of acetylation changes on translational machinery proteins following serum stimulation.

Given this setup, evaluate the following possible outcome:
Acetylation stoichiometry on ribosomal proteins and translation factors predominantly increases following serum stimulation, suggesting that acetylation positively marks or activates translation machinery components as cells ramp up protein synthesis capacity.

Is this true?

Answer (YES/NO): YES